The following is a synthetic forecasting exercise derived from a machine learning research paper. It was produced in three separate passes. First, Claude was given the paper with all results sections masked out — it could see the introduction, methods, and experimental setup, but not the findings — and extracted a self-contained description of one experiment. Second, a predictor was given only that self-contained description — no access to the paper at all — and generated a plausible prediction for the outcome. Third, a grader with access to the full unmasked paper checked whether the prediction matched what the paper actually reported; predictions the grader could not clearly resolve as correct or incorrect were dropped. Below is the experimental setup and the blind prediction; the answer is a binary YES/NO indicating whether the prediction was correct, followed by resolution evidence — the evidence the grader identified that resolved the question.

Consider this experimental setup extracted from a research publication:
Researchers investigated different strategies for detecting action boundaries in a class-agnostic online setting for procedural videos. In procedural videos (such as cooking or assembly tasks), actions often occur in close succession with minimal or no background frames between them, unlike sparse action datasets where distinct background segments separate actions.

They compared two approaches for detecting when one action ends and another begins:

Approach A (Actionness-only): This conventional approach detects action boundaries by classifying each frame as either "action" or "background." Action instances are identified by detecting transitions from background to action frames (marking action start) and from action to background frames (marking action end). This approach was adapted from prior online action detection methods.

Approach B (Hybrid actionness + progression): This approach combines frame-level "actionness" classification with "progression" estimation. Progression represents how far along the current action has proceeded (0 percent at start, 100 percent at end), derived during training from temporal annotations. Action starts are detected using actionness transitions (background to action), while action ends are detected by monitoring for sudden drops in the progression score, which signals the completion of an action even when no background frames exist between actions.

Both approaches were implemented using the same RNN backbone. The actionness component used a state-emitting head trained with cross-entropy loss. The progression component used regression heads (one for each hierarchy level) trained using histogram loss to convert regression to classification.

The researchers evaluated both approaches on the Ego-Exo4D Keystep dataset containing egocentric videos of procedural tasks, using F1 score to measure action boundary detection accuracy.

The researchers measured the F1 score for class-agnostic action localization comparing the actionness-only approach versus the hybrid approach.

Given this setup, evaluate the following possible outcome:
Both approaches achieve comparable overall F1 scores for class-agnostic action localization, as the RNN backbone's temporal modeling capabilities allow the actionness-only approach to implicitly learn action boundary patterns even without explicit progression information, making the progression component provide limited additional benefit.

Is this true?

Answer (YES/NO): NO